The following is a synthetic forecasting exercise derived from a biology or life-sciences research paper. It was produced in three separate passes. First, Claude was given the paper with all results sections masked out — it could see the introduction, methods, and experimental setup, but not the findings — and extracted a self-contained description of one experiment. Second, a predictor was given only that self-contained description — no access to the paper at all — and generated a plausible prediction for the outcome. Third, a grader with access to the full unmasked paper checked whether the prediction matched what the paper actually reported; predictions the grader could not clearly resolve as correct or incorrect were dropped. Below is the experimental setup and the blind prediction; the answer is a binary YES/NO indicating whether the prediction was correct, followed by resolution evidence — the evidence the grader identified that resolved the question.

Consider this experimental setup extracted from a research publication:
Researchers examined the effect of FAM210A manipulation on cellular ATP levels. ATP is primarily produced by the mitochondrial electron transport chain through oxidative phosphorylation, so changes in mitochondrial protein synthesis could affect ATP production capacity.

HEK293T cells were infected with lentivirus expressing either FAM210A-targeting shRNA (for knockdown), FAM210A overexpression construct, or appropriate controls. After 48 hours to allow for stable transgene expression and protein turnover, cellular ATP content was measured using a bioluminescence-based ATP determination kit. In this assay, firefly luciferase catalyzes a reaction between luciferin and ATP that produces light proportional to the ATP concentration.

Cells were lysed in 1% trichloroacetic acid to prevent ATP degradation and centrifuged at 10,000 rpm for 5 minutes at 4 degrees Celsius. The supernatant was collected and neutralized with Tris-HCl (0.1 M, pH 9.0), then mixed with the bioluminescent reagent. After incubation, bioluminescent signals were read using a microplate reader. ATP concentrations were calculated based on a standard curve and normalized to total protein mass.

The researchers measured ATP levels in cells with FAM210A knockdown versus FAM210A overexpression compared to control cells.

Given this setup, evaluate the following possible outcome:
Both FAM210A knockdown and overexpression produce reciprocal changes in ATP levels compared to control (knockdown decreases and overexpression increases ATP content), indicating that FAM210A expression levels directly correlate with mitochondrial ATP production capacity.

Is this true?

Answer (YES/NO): NO